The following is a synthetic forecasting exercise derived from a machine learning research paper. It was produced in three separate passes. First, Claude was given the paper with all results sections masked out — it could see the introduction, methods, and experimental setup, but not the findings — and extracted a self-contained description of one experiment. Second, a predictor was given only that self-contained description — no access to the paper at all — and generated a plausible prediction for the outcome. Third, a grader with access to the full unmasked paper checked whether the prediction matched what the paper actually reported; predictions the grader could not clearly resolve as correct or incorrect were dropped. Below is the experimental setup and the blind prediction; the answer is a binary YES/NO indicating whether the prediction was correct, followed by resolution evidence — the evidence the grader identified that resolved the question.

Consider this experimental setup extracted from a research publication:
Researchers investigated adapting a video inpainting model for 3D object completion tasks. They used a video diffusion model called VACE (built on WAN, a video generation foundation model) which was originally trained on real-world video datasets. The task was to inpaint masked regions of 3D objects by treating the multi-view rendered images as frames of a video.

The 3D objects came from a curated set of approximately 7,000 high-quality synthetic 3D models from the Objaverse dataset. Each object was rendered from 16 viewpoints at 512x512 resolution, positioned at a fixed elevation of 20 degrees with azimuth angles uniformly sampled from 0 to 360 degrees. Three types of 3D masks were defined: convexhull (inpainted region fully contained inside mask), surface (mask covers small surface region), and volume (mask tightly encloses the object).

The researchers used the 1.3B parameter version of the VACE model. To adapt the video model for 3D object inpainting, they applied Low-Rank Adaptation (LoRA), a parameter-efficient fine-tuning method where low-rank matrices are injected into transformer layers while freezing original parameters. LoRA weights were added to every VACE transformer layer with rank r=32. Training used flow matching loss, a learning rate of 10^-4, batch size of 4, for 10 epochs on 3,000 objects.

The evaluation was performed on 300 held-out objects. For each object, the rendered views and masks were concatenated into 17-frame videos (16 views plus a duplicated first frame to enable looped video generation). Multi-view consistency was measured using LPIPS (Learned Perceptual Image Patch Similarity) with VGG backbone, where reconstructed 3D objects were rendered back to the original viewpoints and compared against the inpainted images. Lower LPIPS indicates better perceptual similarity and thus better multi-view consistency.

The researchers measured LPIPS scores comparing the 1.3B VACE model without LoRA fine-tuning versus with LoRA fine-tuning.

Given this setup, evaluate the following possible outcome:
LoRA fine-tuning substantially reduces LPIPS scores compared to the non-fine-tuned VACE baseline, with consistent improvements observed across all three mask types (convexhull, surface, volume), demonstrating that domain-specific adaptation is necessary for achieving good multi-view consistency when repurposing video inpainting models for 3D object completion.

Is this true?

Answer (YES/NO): NO